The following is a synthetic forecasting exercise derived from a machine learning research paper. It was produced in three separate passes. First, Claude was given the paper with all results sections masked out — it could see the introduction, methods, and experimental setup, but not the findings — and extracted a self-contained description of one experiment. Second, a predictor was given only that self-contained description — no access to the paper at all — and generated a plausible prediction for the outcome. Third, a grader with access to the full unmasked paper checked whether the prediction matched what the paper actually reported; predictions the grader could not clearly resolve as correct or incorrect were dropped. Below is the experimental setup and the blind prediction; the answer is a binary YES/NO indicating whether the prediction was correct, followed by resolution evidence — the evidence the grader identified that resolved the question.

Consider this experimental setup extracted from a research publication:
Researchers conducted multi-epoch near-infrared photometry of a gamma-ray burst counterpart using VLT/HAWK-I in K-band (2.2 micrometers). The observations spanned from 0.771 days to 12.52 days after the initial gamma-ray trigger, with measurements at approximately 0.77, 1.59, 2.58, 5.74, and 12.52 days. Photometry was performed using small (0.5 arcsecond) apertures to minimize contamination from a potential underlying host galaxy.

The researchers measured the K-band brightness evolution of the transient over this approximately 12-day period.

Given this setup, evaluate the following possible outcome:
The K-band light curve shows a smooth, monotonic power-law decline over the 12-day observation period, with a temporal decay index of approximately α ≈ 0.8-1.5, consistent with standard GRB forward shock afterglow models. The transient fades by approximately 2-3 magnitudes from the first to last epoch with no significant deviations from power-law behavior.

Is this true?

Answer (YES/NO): NO